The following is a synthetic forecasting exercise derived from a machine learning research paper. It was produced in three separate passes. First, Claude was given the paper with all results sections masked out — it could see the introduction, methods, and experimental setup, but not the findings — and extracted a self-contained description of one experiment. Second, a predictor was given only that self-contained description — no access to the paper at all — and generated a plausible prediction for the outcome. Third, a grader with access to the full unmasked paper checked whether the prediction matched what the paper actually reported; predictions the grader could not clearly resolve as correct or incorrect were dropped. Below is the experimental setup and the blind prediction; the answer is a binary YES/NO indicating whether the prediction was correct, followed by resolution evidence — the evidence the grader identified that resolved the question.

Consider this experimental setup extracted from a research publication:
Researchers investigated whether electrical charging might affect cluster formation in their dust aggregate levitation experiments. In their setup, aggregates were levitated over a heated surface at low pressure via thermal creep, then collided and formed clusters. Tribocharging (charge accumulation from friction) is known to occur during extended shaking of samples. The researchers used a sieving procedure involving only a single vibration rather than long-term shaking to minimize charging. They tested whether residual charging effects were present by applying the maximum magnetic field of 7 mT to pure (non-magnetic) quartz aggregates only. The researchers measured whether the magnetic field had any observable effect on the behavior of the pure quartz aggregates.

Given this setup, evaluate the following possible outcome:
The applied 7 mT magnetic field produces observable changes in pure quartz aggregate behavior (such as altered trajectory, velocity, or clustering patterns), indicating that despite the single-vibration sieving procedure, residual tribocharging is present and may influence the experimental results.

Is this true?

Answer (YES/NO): NO